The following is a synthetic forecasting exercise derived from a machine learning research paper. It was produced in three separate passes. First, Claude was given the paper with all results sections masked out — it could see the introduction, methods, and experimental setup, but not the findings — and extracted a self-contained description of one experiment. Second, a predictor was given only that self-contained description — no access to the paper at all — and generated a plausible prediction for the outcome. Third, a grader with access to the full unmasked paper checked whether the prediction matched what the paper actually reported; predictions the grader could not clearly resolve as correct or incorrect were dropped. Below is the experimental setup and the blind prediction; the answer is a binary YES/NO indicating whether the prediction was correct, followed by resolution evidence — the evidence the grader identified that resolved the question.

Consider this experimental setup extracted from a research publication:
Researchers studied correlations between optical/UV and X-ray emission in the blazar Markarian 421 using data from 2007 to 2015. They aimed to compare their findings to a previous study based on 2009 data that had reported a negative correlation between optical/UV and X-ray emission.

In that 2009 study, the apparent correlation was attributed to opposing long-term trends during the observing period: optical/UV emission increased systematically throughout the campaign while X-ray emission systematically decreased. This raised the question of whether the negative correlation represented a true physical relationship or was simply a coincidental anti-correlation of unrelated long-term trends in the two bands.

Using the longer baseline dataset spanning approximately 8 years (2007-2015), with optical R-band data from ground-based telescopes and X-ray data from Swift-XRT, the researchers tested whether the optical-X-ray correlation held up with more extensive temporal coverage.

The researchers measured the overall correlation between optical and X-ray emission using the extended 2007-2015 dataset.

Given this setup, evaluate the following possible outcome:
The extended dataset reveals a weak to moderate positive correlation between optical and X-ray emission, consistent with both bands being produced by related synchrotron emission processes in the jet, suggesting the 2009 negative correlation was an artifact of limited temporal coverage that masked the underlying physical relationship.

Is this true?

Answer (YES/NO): NO